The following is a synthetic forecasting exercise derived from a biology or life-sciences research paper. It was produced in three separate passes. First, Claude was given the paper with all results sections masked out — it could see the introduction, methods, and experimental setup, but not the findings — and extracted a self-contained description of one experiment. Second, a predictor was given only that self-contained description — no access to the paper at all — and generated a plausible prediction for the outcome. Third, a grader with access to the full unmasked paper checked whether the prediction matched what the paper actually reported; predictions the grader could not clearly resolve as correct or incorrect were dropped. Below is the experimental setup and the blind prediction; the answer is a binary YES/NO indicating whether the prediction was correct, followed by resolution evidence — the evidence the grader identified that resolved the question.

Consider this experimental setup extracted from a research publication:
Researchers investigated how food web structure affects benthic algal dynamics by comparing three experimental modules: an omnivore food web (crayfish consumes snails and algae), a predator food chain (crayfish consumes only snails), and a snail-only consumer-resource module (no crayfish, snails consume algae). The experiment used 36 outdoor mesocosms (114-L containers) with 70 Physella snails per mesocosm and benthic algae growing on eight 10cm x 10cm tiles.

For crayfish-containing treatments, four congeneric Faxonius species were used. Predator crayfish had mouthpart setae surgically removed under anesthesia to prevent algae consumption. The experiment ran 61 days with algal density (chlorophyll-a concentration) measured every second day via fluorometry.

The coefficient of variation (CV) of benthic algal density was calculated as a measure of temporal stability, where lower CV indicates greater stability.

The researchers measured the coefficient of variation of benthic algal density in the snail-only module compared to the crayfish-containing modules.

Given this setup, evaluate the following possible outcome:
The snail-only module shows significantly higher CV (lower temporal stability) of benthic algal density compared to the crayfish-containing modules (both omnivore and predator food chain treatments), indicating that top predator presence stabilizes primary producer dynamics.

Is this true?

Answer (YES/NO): NO